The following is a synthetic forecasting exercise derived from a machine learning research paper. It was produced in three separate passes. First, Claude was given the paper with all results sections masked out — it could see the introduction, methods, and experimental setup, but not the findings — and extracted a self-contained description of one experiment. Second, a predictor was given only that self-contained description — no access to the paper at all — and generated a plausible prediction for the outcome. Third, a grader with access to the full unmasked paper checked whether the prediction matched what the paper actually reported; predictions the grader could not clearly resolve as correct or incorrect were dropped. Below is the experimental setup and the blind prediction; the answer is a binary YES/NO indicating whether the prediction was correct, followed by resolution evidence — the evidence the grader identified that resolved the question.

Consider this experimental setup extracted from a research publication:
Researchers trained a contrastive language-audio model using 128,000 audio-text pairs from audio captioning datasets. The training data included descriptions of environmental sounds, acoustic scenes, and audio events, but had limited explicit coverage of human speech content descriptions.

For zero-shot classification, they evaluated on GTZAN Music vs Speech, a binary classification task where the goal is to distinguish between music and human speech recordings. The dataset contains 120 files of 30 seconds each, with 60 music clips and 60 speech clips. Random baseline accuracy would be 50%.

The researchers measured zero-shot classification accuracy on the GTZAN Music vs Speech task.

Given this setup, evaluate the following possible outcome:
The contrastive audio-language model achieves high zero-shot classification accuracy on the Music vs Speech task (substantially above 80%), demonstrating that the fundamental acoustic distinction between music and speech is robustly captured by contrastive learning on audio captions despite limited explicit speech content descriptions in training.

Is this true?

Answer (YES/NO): YES